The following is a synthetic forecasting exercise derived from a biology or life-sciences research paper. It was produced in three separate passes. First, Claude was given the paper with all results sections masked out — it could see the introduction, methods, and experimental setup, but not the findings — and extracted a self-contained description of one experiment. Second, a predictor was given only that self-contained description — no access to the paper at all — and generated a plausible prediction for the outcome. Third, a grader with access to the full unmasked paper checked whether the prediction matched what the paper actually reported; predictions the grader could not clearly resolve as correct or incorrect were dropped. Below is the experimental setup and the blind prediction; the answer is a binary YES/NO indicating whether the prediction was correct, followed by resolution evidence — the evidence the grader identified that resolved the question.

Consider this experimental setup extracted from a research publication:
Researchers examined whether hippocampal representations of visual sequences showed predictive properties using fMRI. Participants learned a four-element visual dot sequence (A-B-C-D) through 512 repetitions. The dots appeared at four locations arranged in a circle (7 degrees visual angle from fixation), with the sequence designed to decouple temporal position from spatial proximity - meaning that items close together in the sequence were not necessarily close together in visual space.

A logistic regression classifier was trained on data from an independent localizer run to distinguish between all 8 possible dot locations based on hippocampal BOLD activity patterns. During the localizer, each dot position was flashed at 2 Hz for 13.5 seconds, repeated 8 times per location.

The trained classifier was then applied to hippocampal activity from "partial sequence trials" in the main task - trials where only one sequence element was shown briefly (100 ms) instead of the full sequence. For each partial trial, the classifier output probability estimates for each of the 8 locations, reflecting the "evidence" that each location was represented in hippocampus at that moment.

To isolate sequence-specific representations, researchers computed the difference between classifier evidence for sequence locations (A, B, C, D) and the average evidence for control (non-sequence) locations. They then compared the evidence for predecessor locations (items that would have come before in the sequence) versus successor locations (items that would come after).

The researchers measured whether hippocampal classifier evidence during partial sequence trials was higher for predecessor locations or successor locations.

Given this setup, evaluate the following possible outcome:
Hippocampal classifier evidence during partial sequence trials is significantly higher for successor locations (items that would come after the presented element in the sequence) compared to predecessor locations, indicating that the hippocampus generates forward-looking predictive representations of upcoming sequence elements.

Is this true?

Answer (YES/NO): YES